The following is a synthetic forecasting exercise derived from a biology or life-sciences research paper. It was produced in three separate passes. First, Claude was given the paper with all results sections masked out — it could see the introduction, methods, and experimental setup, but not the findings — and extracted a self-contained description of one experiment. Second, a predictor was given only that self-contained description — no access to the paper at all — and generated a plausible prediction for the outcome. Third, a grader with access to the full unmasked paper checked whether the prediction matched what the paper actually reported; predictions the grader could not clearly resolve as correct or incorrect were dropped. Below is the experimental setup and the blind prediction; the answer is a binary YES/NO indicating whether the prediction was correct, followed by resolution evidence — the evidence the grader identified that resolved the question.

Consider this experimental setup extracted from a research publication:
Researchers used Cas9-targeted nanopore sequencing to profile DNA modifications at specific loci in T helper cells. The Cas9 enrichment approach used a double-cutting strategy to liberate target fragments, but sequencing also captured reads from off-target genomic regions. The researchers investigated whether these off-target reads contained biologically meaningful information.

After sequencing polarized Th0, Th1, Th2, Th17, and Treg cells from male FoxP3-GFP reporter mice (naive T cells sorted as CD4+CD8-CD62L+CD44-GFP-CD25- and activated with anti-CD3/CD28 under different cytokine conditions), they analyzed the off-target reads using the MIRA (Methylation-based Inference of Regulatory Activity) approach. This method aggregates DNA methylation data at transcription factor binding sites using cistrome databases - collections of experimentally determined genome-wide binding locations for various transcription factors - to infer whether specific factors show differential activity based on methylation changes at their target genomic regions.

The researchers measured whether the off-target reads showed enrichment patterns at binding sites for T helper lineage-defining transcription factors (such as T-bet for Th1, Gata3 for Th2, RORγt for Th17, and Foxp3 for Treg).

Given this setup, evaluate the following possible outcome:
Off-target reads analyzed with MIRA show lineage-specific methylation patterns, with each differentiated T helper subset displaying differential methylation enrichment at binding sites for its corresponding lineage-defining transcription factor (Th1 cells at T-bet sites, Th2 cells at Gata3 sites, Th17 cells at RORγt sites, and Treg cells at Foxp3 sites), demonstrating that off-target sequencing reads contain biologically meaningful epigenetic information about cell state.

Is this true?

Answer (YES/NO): NO